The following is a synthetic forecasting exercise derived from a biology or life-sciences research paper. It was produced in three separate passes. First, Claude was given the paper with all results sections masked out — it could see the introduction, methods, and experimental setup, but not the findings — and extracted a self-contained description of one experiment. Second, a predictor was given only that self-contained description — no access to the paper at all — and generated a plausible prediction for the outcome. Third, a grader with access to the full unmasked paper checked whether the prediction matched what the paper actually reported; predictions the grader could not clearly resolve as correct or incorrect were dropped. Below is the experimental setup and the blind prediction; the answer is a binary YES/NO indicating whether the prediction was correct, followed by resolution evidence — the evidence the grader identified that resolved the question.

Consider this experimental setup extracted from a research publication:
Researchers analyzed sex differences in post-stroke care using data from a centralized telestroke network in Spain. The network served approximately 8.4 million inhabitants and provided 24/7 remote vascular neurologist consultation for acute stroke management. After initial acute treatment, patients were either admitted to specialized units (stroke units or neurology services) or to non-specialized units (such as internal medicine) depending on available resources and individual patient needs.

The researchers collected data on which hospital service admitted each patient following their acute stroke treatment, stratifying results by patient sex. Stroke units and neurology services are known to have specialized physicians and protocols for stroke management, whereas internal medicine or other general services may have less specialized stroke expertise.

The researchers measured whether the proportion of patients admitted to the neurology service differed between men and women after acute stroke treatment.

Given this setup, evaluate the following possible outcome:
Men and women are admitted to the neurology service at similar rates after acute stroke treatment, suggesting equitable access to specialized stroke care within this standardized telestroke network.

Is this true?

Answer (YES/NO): NO